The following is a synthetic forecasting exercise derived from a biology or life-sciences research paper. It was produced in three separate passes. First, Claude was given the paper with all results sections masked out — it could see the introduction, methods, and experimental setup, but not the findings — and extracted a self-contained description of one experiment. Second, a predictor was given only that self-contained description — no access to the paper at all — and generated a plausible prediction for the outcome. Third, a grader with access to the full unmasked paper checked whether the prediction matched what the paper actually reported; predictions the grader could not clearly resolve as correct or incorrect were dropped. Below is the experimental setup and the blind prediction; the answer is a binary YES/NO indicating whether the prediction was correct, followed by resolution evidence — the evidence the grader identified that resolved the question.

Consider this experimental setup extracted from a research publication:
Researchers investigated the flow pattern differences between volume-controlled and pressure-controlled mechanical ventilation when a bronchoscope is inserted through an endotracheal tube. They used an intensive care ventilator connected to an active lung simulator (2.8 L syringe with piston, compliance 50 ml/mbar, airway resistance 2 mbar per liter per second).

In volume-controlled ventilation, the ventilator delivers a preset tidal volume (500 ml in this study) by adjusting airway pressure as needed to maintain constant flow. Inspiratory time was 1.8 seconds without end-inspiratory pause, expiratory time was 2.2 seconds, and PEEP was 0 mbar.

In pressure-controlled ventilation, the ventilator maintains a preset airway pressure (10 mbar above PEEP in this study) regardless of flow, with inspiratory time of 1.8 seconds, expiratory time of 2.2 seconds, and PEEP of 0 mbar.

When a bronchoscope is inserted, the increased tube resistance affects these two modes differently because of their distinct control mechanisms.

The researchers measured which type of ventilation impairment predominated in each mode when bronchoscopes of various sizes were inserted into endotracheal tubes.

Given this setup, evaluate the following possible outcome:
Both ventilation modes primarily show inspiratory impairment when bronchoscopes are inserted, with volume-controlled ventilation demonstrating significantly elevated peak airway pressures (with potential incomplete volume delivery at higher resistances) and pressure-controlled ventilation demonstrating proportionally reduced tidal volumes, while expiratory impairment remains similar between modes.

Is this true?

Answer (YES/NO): NO